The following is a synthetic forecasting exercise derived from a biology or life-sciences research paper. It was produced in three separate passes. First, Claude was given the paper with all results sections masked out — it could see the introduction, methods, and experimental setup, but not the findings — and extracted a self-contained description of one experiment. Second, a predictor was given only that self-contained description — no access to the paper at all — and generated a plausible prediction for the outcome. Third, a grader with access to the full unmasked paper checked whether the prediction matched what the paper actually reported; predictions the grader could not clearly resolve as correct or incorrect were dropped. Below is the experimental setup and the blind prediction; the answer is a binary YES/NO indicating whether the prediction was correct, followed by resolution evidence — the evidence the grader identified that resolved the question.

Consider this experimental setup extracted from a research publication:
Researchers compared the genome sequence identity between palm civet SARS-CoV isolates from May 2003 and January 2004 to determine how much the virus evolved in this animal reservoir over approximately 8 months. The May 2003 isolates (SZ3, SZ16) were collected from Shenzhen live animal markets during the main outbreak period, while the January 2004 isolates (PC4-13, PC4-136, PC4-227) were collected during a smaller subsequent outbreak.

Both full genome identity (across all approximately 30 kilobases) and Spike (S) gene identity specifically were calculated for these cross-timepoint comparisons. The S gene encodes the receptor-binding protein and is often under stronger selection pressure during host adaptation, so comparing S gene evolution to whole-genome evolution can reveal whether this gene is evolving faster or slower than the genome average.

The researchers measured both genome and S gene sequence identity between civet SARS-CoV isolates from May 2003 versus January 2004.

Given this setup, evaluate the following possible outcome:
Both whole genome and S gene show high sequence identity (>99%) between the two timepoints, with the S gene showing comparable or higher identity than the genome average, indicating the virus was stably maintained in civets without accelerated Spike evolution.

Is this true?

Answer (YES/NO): NO